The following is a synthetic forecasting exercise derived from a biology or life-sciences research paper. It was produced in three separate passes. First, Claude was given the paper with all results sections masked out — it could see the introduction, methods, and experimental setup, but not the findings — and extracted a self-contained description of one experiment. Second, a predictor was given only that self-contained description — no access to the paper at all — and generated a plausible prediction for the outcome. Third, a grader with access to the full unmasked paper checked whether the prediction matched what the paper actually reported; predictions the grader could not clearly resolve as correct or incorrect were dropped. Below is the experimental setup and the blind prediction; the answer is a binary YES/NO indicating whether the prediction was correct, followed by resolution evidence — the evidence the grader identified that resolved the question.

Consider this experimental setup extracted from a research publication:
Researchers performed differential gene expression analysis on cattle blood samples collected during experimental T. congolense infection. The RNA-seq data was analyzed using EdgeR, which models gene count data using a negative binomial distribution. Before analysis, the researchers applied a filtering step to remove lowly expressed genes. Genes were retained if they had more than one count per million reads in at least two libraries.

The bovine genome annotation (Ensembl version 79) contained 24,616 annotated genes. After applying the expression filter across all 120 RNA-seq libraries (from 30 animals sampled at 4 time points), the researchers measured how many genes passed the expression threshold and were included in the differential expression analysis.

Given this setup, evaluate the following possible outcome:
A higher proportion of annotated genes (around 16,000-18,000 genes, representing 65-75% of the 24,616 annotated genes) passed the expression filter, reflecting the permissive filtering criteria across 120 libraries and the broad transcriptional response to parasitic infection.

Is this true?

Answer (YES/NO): NO